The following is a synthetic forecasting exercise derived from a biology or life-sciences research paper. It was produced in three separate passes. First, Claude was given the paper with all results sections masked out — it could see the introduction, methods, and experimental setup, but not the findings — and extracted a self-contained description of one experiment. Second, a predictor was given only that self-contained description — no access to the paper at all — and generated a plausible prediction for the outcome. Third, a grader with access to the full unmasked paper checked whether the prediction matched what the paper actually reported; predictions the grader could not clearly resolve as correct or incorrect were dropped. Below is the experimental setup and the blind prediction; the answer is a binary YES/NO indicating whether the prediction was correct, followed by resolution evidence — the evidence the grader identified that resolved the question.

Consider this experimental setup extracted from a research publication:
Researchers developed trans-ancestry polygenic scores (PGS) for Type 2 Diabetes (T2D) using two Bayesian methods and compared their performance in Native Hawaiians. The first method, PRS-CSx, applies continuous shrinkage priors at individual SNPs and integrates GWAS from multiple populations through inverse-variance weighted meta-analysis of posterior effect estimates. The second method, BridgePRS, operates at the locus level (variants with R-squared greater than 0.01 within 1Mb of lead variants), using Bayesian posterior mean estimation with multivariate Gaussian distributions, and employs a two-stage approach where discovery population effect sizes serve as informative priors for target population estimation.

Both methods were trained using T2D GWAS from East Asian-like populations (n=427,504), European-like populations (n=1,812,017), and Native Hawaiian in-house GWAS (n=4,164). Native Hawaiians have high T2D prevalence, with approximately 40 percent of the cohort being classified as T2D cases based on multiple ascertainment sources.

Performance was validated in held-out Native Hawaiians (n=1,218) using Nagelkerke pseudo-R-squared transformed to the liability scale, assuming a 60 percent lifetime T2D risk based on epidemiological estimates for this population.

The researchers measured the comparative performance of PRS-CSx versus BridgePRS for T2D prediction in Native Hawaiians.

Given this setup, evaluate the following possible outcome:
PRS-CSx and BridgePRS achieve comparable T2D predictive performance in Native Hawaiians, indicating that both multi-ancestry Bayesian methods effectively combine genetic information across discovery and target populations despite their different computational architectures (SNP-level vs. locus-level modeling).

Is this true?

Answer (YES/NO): YES